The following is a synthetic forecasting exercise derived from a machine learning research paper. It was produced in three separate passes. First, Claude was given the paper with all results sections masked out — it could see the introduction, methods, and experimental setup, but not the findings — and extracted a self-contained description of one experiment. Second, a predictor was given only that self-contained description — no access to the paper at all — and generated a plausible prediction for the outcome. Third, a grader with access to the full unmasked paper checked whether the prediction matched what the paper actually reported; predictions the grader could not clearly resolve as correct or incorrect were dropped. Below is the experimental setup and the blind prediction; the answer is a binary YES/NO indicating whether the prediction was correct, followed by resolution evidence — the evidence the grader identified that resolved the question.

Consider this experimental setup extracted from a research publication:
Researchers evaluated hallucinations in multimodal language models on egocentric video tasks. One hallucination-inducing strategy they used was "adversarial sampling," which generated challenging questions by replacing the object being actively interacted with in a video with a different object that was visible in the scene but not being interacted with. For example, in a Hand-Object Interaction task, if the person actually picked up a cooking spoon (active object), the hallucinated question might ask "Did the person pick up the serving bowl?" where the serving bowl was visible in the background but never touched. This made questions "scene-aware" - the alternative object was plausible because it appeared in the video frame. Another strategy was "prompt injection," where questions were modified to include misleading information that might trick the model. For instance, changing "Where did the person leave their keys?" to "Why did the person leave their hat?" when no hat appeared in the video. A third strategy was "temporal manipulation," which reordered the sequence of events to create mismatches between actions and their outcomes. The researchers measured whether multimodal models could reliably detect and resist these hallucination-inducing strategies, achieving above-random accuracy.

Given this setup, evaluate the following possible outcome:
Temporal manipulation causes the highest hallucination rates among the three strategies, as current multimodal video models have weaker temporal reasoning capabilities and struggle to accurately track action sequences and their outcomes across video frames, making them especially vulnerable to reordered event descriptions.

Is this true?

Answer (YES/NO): NO